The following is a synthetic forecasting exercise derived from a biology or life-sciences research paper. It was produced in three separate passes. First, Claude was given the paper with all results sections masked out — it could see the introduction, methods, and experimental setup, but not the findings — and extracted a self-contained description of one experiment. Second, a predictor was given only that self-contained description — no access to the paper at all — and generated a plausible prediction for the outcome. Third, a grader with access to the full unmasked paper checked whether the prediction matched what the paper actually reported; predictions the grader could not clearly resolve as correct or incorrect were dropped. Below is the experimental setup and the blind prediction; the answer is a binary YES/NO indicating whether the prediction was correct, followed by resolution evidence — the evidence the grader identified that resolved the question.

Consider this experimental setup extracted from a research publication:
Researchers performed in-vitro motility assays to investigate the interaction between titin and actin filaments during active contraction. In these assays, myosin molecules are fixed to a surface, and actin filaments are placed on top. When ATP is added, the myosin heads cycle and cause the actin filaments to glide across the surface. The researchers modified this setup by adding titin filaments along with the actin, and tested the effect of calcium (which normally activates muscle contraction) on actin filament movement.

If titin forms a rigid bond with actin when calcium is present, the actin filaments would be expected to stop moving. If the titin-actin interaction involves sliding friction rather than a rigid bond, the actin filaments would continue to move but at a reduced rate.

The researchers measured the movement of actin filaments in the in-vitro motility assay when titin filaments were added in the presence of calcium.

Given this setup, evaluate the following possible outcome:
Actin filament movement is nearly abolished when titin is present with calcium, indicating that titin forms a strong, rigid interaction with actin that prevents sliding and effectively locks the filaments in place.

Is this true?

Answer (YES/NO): NO